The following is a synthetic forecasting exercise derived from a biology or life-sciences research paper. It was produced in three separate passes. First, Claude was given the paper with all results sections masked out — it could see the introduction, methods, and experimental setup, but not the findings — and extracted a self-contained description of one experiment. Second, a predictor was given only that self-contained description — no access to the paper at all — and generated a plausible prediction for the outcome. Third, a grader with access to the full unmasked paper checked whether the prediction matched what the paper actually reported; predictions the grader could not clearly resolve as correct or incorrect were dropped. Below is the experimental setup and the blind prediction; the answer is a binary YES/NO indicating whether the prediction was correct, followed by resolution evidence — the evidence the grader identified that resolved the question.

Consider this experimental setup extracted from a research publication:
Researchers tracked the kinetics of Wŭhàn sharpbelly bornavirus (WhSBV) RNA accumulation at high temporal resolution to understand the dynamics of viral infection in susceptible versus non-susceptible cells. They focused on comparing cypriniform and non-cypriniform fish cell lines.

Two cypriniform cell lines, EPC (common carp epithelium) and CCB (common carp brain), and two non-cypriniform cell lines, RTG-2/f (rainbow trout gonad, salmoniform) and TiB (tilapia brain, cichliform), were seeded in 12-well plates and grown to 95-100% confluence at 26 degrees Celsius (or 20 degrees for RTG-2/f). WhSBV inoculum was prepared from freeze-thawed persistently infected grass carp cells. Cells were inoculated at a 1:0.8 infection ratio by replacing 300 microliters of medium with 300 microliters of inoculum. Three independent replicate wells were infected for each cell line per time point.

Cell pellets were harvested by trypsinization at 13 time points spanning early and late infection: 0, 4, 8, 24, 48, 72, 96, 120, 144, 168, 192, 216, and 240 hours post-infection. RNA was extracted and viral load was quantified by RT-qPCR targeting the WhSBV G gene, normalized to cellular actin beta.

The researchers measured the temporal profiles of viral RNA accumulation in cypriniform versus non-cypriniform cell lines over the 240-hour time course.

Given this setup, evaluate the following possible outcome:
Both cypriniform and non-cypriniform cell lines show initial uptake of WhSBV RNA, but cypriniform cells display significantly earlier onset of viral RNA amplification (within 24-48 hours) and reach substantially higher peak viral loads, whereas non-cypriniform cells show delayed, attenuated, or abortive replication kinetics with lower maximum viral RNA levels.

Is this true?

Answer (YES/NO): NO